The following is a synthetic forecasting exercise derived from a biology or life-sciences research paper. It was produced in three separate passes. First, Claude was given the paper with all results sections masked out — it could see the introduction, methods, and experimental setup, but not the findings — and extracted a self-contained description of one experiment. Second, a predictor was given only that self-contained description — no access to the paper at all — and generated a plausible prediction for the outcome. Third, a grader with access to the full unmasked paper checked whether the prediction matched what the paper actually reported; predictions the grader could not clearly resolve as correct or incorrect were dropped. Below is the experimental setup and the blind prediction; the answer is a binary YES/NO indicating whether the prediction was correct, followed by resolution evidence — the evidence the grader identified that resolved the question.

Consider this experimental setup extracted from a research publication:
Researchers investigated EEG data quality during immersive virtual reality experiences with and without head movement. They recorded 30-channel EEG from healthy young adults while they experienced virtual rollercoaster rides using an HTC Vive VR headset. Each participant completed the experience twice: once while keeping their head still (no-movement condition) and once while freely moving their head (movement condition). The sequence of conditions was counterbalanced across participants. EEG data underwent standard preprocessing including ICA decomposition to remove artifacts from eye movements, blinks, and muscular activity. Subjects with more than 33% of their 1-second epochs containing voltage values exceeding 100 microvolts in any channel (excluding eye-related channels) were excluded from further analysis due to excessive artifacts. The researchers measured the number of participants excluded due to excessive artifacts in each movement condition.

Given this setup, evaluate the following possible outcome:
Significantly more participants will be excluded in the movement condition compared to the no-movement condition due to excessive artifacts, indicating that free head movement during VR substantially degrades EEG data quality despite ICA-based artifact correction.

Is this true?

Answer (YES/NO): YES